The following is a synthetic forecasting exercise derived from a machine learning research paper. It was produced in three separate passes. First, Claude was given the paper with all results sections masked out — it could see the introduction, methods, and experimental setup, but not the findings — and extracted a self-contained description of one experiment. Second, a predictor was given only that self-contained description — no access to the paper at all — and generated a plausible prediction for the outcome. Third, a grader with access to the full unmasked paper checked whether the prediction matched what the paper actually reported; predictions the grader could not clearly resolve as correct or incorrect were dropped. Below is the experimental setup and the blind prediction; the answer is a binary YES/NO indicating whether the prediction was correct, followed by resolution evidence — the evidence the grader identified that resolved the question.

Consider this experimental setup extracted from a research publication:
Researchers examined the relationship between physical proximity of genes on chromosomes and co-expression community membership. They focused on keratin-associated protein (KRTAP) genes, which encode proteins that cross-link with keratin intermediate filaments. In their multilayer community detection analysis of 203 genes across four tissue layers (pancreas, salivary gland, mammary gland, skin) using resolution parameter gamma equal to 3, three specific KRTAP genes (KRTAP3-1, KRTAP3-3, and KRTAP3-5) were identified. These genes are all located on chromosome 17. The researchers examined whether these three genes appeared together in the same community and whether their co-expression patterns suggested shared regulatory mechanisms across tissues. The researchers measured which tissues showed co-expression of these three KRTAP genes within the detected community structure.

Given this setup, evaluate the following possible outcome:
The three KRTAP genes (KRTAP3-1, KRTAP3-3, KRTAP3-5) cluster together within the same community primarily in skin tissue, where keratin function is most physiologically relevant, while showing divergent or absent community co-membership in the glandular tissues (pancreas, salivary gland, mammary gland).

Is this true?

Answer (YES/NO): NO